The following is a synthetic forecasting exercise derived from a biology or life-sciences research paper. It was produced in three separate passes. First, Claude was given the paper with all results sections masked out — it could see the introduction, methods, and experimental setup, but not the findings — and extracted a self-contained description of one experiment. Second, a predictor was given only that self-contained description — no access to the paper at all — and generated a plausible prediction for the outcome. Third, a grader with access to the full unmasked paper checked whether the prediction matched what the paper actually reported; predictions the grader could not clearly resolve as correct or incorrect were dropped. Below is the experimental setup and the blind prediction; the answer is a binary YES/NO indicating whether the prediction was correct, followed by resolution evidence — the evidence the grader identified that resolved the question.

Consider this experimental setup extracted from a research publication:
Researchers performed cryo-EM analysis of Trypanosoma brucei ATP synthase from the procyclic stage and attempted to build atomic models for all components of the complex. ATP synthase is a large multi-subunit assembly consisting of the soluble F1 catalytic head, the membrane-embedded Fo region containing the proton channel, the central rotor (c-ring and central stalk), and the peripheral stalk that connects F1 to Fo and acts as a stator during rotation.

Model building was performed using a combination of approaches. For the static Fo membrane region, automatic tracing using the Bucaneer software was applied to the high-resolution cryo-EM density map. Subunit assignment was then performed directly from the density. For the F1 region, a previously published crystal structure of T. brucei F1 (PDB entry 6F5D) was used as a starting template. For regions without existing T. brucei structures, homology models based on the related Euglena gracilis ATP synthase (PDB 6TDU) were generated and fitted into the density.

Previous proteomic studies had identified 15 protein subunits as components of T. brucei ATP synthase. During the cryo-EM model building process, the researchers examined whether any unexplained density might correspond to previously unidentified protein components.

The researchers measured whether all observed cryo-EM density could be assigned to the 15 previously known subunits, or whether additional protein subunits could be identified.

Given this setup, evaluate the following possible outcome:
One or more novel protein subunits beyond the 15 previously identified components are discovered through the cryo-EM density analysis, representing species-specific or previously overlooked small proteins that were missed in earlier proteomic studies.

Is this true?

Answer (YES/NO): YES